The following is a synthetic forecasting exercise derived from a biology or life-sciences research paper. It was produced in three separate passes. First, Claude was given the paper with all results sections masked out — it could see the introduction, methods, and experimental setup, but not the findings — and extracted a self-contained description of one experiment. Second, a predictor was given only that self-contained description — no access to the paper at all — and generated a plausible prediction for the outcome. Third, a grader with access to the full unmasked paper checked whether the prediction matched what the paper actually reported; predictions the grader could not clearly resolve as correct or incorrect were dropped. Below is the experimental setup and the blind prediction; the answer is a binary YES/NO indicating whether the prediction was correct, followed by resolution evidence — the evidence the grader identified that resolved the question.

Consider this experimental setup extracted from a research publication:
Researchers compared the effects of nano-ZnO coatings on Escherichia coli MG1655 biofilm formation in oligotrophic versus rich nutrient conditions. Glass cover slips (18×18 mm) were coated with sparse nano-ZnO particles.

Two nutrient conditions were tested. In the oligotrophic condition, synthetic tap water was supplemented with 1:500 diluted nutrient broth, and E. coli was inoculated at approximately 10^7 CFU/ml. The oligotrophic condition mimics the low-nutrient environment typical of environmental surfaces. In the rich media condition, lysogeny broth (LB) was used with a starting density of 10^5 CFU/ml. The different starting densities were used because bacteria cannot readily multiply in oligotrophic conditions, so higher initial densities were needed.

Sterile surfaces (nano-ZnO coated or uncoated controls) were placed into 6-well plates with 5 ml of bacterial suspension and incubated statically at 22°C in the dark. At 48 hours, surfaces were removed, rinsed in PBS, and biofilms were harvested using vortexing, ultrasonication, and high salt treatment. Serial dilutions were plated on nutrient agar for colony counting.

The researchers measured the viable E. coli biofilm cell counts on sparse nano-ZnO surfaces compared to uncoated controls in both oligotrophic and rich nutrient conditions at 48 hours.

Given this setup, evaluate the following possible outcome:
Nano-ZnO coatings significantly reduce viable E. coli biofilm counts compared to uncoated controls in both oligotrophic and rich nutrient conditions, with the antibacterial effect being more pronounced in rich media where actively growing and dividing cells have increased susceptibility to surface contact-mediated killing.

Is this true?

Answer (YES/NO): NO